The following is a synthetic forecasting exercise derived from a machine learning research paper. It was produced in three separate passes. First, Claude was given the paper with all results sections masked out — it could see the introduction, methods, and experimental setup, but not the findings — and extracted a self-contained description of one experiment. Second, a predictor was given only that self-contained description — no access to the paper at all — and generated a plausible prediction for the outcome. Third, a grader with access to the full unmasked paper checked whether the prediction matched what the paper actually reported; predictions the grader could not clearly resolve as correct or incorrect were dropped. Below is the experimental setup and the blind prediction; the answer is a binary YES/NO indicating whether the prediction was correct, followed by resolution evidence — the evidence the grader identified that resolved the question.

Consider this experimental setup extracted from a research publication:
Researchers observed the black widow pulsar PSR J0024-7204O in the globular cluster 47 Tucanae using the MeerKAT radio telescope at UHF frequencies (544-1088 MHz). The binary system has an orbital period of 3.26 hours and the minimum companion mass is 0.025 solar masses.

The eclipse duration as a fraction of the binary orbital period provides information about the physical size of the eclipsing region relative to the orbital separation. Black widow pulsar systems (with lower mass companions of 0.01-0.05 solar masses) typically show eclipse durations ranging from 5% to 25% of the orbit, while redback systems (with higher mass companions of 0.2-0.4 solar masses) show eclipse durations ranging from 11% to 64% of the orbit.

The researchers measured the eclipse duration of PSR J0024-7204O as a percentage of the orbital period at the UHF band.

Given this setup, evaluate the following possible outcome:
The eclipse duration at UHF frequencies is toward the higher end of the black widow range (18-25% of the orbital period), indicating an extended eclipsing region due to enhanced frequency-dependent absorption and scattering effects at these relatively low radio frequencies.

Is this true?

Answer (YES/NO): NO